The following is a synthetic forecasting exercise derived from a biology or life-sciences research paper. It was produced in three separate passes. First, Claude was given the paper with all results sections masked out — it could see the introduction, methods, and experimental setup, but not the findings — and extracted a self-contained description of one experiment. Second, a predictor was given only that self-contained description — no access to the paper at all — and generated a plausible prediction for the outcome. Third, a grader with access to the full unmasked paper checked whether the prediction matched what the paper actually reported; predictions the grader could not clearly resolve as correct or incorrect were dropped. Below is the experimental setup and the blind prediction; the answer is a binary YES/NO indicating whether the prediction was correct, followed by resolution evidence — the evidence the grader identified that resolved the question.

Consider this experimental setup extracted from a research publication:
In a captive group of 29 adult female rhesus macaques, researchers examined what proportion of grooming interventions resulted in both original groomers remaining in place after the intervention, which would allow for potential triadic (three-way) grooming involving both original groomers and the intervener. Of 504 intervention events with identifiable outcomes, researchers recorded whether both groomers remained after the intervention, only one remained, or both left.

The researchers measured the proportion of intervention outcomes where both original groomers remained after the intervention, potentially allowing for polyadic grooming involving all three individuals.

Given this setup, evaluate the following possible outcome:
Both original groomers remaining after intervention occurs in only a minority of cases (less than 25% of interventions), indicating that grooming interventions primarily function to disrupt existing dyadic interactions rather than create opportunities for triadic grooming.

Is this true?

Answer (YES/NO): NO